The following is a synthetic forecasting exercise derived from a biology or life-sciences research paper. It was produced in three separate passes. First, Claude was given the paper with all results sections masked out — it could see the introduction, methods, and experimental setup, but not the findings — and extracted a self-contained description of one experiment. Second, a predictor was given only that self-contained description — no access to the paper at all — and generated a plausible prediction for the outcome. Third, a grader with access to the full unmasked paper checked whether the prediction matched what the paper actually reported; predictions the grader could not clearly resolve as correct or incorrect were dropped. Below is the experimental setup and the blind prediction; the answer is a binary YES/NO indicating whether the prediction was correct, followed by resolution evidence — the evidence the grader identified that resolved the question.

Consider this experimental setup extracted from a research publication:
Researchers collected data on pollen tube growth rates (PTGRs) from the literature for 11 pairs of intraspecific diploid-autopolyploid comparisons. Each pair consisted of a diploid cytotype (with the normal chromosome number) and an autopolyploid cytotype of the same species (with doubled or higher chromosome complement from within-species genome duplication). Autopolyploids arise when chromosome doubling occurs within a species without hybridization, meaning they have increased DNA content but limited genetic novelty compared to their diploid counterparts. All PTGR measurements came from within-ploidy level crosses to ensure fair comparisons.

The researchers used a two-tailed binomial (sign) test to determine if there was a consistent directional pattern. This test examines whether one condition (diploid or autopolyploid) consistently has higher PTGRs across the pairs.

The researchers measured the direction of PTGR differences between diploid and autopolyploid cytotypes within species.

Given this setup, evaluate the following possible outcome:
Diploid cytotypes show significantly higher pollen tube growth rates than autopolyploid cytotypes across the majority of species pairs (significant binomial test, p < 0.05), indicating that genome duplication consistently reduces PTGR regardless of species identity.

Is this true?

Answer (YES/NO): YES